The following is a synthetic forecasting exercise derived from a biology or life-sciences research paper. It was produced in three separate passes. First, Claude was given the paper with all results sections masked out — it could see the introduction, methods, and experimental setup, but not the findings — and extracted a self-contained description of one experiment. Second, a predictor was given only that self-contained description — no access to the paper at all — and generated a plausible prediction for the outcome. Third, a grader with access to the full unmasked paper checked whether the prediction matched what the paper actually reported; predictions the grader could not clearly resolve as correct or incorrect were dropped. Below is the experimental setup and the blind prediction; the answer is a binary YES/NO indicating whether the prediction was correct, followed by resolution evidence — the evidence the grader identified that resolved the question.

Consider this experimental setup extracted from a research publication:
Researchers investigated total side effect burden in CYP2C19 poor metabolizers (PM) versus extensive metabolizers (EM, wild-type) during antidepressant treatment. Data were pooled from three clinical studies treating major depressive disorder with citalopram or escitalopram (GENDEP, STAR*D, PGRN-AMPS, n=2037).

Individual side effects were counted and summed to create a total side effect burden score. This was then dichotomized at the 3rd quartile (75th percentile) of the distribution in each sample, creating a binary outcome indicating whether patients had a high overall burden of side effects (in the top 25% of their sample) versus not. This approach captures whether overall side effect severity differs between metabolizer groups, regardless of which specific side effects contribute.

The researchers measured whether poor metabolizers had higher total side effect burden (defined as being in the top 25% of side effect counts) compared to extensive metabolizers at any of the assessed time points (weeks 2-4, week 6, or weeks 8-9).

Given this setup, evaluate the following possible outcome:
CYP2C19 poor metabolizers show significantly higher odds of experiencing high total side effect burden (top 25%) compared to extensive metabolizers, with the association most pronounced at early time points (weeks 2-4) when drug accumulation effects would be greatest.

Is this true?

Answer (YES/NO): NO